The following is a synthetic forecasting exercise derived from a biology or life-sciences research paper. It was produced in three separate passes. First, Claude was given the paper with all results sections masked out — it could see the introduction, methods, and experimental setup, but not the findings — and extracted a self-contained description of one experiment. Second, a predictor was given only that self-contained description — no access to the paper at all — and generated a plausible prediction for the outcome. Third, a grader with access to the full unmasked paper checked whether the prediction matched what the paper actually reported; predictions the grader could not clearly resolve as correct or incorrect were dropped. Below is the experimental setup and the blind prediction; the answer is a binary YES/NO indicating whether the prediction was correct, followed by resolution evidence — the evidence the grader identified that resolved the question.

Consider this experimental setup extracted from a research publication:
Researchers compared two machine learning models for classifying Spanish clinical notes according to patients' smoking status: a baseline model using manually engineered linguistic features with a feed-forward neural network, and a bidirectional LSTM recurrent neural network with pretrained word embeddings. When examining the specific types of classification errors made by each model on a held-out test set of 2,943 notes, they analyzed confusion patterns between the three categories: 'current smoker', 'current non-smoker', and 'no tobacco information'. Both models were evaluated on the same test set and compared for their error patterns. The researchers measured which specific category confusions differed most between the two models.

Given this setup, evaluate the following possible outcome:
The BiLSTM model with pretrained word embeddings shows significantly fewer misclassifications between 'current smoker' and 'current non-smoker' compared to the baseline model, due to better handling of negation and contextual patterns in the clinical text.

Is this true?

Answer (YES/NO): NO